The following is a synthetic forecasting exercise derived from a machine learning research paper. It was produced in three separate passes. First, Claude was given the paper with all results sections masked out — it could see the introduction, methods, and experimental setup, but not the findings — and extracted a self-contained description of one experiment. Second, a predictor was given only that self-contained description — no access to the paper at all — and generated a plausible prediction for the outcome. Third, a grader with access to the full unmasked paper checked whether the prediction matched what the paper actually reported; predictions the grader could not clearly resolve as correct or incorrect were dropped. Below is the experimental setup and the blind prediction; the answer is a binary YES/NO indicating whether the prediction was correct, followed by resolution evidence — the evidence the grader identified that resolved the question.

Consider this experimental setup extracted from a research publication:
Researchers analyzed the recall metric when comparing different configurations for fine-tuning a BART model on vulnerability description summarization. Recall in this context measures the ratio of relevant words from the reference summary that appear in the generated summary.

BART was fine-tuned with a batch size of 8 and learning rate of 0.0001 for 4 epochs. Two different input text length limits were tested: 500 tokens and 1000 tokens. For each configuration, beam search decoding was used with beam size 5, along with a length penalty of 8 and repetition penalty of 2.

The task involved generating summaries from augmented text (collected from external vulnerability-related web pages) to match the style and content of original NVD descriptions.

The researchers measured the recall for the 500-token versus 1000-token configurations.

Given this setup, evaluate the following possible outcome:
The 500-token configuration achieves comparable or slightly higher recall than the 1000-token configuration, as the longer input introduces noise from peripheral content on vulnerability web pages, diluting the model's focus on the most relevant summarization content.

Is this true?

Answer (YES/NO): YES